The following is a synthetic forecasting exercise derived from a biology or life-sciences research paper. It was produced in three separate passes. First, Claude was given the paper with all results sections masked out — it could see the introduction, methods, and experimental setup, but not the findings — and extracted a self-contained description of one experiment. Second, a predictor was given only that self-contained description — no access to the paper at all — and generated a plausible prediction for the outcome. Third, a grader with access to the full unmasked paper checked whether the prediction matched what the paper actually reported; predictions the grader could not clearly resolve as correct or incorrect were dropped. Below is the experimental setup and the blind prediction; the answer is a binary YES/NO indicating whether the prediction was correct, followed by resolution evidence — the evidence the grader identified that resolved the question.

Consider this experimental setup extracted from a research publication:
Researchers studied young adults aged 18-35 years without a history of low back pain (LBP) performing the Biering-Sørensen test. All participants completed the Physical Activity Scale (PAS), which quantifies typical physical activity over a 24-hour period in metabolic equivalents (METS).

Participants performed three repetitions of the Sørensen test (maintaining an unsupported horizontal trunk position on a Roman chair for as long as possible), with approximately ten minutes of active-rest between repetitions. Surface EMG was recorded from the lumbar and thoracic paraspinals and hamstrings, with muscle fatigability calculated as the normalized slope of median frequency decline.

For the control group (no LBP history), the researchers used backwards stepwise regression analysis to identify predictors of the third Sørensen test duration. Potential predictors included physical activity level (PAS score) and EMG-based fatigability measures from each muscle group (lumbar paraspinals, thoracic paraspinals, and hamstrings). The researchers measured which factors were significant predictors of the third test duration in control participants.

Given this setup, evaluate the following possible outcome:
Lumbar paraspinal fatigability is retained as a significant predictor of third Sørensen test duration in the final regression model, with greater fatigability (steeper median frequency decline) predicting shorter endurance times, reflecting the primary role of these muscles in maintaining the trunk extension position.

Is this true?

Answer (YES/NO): YES